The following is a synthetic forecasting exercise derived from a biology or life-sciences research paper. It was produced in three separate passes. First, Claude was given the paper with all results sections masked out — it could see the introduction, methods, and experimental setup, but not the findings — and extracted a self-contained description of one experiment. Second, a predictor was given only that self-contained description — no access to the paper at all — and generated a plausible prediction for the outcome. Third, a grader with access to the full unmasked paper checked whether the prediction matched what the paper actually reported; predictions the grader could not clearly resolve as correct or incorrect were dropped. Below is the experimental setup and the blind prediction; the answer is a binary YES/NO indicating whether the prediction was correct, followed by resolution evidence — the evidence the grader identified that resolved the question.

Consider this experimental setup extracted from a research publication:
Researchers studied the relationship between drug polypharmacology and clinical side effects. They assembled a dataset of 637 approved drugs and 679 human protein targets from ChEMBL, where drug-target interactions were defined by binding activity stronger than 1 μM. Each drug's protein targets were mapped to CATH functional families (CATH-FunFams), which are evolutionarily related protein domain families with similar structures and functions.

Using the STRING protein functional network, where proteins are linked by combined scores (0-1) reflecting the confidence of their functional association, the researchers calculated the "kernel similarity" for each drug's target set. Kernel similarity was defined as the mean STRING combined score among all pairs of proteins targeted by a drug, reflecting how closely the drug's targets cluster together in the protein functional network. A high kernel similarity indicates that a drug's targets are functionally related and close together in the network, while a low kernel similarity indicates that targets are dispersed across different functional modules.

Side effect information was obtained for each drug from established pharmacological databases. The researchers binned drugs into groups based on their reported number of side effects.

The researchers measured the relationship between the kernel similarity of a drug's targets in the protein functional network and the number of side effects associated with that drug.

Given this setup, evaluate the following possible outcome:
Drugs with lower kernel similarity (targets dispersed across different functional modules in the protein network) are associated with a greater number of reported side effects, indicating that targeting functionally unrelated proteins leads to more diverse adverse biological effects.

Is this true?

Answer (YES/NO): YES